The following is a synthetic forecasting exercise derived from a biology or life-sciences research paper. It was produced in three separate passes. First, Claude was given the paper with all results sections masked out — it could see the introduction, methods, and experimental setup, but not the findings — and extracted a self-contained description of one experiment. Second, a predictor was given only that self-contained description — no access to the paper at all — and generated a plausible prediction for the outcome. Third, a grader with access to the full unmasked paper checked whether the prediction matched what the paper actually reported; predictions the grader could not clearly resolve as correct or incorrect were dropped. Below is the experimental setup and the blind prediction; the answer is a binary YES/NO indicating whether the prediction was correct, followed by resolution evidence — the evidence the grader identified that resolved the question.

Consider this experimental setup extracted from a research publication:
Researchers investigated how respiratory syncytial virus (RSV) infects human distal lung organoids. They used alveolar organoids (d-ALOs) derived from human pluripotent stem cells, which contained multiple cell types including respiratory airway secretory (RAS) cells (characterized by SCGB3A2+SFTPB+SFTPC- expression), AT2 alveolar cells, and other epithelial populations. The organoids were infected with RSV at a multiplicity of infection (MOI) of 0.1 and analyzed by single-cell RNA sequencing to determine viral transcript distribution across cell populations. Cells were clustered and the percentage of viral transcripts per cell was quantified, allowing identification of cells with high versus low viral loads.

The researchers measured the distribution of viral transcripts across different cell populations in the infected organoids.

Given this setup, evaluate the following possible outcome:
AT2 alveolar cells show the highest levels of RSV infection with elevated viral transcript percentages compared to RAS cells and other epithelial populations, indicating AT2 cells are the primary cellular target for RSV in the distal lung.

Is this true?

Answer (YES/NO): NO